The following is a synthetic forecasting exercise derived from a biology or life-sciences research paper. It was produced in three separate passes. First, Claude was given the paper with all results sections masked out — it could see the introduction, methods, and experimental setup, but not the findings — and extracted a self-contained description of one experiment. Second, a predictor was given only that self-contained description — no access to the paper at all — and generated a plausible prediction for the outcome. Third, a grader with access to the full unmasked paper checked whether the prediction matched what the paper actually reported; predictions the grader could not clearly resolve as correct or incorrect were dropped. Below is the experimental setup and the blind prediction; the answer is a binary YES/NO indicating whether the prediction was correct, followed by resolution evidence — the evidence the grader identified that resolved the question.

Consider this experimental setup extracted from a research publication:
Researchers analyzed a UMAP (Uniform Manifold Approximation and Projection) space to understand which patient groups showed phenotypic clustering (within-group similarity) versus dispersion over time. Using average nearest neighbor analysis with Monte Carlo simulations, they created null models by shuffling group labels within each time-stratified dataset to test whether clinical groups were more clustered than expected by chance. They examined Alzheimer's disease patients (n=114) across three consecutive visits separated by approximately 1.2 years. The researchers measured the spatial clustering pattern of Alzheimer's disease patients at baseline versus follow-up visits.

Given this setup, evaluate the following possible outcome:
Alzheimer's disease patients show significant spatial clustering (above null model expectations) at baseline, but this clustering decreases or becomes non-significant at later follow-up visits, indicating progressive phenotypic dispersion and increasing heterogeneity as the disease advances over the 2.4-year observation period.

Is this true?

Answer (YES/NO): YES